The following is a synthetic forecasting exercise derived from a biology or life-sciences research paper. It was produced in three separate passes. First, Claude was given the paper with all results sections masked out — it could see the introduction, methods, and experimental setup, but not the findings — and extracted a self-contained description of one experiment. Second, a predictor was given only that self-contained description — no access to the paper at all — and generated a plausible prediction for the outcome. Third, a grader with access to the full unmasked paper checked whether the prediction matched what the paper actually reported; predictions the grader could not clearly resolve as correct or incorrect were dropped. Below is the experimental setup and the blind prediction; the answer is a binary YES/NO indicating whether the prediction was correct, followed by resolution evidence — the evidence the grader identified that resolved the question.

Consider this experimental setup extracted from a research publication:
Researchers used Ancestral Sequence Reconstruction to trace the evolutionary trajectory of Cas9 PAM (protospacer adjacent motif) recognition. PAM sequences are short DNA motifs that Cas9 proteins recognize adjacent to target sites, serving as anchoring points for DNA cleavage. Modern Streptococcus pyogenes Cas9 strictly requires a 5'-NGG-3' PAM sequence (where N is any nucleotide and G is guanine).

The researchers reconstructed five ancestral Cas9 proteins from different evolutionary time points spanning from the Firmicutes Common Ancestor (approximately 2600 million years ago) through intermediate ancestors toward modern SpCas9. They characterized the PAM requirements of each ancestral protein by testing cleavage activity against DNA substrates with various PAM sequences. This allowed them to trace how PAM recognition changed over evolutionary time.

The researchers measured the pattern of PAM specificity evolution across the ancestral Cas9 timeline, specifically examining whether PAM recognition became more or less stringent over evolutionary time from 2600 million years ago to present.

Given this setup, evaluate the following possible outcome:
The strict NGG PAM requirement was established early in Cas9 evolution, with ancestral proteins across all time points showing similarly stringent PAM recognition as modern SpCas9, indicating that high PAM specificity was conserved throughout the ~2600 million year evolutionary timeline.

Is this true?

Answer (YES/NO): NO